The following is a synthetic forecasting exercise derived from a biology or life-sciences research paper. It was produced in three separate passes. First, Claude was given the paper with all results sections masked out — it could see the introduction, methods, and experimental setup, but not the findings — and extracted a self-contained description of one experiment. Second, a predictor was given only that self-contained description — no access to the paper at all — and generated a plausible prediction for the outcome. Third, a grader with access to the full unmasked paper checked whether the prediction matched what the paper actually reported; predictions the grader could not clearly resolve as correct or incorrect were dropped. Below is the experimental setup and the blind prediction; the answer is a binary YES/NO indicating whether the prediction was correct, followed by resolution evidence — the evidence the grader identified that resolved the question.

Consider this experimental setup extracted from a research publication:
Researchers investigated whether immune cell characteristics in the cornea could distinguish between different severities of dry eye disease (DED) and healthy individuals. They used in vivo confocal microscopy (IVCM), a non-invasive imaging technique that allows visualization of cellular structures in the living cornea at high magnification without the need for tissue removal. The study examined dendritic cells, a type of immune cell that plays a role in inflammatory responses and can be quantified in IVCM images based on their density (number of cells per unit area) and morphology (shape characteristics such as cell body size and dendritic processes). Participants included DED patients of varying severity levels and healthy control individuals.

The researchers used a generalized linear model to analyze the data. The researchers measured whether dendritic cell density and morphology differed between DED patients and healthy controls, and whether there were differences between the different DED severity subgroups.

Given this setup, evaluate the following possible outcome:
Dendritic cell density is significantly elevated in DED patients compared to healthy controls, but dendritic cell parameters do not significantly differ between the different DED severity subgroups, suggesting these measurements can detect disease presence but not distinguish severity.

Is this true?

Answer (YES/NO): YES